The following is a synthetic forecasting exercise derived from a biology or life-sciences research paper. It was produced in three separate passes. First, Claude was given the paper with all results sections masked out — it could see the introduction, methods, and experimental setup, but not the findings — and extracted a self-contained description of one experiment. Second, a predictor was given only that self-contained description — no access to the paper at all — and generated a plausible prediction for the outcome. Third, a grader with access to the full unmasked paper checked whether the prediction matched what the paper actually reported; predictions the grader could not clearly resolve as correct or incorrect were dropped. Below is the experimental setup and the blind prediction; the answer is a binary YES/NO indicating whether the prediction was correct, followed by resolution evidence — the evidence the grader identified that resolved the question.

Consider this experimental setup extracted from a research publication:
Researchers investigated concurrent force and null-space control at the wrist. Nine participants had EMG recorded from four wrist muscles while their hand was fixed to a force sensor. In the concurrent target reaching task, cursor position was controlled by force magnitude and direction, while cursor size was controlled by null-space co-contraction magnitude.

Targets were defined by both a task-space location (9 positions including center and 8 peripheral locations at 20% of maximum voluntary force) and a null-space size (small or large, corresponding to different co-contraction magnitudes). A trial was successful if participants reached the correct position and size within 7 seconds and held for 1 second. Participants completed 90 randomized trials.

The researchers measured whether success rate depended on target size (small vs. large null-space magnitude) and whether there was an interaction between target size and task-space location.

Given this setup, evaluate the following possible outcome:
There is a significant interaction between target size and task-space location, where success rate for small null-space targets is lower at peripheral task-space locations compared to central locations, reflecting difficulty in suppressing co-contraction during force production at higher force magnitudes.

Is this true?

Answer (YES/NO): NO